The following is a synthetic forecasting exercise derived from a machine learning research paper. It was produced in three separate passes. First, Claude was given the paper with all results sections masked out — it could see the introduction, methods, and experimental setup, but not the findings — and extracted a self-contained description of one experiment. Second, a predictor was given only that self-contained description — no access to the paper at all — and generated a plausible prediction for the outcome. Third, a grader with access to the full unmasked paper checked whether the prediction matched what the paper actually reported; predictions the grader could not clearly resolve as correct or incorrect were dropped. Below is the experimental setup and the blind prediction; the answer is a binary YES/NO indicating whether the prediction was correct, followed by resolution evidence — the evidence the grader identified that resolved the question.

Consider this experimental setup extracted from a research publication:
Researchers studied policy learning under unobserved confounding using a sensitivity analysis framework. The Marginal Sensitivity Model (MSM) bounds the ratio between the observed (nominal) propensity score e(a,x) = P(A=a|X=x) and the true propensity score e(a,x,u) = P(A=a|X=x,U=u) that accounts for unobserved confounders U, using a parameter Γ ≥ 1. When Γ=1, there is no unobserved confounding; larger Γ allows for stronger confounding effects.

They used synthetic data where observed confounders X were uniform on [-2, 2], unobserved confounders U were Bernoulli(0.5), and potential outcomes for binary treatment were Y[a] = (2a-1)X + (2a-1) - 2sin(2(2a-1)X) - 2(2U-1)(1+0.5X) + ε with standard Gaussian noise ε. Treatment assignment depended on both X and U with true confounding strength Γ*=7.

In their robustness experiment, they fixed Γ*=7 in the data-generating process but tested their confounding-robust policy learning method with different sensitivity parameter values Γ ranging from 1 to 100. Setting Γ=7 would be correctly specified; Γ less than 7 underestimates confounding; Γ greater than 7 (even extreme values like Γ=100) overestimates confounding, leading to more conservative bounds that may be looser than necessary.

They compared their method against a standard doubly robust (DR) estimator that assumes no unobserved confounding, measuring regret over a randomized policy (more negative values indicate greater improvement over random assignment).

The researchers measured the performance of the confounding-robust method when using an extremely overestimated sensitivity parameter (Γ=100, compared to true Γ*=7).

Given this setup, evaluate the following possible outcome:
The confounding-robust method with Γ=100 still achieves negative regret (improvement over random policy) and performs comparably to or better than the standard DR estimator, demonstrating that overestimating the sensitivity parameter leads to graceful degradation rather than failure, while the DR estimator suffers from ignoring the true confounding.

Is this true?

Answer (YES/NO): YES